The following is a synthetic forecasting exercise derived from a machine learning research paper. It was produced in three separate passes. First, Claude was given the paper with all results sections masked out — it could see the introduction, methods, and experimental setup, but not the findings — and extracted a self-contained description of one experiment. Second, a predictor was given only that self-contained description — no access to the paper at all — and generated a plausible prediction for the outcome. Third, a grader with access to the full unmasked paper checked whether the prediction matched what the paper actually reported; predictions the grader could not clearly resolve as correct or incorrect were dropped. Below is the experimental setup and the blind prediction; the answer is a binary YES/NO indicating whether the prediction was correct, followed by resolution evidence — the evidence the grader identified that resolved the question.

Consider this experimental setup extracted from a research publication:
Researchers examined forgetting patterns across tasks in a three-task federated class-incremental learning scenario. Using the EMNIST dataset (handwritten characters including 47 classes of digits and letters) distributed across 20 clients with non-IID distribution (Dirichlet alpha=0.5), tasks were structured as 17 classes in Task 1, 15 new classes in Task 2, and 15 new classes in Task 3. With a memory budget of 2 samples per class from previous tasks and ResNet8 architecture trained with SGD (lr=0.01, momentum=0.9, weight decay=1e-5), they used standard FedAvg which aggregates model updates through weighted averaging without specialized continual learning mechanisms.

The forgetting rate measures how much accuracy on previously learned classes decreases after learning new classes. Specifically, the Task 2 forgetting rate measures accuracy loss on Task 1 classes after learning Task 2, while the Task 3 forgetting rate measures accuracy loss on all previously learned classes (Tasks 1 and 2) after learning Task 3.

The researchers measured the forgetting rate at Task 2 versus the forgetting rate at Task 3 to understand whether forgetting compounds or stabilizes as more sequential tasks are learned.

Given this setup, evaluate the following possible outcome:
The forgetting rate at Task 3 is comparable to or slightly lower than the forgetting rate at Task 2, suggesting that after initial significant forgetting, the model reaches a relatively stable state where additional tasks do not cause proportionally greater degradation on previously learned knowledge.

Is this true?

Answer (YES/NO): YES